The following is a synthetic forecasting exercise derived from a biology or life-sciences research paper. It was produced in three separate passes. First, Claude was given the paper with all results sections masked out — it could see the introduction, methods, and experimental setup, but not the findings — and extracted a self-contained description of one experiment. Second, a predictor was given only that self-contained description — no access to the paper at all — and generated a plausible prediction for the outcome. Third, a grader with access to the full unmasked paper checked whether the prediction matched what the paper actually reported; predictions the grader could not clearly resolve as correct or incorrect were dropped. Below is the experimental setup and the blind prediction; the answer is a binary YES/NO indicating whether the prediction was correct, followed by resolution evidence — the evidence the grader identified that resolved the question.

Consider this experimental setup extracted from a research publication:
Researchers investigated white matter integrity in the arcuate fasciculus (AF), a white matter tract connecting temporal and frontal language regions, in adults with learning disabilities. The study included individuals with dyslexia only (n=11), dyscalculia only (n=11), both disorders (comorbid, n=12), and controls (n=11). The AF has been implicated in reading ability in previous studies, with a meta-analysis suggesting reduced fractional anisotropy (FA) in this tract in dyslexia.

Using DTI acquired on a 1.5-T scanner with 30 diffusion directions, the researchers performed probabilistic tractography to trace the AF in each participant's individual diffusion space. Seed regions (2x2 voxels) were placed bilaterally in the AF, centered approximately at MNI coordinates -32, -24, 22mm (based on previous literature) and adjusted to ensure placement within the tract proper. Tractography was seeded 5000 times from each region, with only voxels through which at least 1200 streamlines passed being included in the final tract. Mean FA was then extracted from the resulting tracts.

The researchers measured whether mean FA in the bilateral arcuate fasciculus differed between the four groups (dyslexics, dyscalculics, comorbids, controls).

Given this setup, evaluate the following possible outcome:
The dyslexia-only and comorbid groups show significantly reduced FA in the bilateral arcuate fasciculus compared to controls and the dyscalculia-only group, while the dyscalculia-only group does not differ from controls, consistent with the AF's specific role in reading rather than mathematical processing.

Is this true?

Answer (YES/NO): NO